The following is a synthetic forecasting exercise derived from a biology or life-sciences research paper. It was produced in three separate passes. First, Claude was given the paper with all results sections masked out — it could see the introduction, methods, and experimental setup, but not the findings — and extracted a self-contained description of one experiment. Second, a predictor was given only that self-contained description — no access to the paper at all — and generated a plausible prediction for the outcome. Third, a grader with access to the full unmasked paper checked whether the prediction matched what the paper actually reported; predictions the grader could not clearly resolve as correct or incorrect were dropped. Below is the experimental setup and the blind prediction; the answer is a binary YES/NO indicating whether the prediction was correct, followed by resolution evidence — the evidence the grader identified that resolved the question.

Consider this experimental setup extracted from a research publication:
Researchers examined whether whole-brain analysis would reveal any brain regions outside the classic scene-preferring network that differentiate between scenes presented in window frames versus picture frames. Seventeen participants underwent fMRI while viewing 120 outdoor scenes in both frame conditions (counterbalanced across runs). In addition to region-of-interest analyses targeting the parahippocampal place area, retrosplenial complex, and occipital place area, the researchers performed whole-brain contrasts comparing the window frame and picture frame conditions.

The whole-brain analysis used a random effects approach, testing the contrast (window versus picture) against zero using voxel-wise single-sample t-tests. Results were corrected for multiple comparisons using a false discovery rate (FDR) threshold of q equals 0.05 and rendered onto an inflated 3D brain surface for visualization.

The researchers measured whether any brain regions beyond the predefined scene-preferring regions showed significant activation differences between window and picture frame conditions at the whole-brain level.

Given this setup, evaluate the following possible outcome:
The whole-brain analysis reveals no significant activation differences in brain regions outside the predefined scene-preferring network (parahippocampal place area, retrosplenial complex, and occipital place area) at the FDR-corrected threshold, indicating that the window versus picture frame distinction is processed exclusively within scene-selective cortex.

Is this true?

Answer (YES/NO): NO